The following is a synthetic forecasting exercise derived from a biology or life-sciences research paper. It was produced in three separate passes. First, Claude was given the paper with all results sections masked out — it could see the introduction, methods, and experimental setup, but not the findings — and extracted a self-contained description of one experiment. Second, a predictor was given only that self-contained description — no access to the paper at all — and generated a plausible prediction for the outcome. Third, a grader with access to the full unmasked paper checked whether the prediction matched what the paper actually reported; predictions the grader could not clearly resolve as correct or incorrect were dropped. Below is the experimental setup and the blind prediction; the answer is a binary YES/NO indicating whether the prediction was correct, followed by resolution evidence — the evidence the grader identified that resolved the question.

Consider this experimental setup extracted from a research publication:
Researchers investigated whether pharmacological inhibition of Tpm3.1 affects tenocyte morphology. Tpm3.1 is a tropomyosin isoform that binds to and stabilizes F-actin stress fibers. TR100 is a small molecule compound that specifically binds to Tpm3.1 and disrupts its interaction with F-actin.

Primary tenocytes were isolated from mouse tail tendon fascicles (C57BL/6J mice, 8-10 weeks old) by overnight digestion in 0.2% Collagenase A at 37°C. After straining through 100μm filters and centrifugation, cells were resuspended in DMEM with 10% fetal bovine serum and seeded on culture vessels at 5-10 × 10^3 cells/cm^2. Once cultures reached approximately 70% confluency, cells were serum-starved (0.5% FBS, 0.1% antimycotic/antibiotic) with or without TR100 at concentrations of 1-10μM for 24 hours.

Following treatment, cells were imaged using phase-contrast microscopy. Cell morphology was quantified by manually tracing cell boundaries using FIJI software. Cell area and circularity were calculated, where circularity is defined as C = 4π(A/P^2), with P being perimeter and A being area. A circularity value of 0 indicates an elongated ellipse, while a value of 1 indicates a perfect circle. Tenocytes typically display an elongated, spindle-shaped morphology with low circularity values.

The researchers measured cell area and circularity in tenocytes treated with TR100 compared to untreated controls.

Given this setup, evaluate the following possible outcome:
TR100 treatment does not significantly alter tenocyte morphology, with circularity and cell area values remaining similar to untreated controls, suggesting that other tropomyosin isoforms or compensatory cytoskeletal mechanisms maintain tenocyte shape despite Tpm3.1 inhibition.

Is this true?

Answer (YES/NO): NO